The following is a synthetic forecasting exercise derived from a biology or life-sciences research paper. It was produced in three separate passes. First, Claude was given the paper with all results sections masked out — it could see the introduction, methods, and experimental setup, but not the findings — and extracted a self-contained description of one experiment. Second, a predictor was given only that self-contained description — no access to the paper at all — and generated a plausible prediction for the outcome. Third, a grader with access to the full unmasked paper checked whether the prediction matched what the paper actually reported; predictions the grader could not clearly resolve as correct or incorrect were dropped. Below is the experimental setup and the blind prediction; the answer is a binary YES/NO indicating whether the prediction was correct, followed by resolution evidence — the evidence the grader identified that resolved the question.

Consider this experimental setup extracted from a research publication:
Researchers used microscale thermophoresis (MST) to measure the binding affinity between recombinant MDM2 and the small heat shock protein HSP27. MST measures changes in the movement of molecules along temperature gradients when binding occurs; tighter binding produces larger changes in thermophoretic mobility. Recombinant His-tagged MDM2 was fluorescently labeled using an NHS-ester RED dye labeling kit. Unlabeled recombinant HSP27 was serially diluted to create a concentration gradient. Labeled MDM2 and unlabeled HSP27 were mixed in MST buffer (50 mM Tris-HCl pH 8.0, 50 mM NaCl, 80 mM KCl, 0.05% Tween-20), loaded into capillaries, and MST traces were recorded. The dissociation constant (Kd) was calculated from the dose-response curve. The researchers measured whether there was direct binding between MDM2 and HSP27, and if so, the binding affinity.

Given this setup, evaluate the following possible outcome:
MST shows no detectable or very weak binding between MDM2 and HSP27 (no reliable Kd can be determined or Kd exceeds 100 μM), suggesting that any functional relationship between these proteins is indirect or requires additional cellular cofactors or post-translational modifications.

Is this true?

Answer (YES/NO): NO